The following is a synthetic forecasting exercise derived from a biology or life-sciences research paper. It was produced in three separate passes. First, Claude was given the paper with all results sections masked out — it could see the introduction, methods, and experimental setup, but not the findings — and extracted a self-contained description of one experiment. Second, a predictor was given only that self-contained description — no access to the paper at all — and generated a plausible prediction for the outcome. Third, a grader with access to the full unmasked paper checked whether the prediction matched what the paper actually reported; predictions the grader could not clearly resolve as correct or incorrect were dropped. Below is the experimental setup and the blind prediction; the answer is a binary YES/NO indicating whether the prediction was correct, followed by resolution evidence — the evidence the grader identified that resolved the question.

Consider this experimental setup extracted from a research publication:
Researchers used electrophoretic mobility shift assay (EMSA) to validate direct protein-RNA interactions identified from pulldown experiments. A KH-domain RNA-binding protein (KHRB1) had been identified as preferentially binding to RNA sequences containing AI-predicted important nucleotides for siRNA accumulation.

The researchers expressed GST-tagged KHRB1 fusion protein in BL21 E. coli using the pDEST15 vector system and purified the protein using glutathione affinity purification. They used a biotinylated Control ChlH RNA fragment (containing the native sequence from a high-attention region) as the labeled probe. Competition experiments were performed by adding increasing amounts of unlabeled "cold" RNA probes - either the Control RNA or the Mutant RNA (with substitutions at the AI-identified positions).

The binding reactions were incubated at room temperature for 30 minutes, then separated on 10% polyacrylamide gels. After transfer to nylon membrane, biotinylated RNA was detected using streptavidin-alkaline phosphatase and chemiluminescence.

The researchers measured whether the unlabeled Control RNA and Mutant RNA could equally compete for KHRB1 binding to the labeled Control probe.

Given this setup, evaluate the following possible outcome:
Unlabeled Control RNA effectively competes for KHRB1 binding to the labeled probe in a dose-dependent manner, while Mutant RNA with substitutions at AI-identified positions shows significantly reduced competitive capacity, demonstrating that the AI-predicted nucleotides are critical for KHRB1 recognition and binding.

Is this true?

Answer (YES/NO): YES